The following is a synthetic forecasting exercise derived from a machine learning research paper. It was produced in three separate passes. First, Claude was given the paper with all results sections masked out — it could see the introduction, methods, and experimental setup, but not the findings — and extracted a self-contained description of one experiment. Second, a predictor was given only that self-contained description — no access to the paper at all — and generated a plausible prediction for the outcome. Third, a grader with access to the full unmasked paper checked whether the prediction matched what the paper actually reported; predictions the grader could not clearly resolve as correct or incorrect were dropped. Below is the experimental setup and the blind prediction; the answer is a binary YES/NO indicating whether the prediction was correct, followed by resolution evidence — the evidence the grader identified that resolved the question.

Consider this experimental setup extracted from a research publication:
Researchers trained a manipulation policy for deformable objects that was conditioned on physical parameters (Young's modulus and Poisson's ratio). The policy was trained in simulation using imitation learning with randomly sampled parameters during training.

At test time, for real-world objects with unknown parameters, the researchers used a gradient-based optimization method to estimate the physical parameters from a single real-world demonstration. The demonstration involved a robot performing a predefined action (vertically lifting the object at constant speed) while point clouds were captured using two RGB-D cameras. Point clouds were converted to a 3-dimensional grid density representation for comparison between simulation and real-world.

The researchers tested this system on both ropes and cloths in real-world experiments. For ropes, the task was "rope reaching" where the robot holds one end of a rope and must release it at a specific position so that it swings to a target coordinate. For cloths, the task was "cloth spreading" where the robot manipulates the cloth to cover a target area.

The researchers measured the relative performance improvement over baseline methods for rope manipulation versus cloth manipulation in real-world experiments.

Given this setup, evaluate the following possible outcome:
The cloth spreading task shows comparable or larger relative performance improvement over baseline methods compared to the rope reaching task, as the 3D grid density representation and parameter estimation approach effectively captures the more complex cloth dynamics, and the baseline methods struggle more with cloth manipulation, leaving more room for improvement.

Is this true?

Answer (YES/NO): YES